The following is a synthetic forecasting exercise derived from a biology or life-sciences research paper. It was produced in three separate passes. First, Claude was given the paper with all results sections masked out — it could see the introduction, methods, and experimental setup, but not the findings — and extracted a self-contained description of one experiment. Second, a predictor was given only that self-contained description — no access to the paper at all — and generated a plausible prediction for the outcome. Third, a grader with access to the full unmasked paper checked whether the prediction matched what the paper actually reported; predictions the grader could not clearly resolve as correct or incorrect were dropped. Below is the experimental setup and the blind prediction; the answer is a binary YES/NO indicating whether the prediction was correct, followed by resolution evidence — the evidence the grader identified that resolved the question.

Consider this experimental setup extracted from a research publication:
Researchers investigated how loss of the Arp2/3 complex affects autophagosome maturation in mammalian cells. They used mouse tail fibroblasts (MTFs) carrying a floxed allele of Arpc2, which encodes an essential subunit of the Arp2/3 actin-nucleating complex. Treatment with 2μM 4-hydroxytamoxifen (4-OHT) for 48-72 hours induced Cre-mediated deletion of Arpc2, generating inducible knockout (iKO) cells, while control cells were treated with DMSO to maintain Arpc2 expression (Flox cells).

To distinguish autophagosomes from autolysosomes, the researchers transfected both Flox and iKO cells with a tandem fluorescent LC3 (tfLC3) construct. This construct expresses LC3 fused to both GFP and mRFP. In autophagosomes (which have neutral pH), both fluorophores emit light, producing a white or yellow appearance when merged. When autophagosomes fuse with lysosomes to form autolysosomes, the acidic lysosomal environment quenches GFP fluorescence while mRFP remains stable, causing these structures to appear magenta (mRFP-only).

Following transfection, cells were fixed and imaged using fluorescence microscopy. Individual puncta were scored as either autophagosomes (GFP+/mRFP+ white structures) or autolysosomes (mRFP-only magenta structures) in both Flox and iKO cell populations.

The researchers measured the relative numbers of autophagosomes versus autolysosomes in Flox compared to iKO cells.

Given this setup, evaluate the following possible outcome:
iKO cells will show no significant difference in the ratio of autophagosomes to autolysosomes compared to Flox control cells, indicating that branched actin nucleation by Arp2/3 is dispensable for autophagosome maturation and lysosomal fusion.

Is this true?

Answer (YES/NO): NO